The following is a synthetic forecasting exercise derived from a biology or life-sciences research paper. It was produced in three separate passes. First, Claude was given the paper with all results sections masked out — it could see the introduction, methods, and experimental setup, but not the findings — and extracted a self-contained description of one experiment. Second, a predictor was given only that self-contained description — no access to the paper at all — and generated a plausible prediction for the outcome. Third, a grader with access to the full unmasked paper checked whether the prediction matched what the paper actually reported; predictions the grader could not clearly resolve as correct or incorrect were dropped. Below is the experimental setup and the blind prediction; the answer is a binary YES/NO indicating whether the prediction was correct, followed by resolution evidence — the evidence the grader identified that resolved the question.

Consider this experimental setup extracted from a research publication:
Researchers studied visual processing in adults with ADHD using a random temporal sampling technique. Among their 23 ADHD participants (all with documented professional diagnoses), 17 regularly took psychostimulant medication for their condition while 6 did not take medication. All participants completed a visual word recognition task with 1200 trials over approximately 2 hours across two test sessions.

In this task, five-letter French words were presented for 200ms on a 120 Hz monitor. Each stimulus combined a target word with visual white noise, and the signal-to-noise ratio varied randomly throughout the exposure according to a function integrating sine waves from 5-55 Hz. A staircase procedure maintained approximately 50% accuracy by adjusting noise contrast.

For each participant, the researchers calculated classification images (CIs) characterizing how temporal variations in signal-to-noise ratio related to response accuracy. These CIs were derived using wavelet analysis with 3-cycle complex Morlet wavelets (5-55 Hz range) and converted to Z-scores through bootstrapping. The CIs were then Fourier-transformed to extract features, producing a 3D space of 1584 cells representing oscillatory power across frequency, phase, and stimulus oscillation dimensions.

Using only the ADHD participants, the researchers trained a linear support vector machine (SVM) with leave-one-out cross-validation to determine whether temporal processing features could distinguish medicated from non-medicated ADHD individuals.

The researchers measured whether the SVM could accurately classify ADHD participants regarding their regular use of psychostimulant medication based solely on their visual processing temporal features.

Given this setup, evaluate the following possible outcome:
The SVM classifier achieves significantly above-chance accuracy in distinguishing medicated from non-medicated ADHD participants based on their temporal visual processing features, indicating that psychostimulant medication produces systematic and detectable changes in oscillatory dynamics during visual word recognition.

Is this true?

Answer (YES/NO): YES